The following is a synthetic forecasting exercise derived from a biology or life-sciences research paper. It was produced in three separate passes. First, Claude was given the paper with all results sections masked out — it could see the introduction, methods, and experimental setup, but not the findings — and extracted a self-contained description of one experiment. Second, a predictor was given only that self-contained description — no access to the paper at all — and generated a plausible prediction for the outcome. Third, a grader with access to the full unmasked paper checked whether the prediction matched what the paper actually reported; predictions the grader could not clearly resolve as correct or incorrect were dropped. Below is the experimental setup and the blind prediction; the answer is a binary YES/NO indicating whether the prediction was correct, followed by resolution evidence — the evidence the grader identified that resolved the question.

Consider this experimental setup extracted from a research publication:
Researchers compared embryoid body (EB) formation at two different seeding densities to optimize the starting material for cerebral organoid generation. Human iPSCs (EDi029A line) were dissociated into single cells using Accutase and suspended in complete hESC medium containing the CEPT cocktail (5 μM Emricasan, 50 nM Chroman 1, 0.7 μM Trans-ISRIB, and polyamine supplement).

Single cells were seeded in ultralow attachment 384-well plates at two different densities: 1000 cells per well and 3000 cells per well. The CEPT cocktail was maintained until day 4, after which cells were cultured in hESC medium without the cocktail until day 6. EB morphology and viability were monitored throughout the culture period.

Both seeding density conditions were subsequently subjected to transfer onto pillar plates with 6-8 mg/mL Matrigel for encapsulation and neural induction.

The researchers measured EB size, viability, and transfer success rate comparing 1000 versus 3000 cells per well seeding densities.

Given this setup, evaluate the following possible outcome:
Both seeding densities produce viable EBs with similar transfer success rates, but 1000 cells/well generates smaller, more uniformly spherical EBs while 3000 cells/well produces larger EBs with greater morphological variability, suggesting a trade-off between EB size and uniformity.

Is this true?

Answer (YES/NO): NO